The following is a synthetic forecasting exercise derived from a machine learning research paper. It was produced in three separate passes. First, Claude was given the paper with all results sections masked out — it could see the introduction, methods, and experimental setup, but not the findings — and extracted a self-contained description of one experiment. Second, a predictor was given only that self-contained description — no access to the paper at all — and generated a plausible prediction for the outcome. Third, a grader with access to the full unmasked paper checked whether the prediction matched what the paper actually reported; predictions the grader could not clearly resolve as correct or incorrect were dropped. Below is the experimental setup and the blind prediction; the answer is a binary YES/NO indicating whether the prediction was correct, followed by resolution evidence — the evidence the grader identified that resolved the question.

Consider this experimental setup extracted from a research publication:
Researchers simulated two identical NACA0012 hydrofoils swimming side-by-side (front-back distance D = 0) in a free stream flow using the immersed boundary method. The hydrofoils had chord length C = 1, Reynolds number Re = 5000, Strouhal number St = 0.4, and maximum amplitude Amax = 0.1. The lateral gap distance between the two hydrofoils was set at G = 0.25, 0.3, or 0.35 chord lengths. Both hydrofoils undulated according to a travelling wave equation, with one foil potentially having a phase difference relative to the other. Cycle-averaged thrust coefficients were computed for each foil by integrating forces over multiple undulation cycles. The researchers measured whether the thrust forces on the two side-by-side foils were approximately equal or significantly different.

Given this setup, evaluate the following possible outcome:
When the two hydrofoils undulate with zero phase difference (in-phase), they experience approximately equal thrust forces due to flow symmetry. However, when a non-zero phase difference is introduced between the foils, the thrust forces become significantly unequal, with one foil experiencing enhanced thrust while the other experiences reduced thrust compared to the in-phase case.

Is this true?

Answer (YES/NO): NO